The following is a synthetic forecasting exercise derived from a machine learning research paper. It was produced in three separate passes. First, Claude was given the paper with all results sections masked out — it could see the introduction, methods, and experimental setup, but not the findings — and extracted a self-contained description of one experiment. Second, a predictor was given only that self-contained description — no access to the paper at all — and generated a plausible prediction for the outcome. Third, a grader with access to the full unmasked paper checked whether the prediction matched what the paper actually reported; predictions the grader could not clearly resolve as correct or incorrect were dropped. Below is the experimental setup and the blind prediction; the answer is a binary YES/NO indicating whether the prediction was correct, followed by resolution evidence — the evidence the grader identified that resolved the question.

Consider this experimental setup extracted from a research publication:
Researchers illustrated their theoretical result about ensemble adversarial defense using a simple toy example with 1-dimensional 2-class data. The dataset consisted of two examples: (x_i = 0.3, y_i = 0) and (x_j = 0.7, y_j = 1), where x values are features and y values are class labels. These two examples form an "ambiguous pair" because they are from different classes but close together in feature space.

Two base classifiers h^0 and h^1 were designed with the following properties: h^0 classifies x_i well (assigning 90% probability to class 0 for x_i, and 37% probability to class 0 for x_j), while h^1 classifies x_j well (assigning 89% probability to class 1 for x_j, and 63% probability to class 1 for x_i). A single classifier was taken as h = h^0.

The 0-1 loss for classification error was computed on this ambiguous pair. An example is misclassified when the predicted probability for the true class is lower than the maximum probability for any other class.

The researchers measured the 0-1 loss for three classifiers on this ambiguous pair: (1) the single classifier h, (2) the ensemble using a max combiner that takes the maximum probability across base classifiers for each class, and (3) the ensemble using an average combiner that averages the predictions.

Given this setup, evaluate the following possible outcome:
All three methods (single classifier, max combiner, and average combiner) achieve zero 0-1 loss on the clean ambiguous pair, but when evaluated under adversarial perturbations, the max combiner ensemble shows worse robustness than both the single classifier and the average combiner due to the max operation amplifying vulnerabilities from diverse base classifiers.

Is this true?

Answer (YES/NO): NO